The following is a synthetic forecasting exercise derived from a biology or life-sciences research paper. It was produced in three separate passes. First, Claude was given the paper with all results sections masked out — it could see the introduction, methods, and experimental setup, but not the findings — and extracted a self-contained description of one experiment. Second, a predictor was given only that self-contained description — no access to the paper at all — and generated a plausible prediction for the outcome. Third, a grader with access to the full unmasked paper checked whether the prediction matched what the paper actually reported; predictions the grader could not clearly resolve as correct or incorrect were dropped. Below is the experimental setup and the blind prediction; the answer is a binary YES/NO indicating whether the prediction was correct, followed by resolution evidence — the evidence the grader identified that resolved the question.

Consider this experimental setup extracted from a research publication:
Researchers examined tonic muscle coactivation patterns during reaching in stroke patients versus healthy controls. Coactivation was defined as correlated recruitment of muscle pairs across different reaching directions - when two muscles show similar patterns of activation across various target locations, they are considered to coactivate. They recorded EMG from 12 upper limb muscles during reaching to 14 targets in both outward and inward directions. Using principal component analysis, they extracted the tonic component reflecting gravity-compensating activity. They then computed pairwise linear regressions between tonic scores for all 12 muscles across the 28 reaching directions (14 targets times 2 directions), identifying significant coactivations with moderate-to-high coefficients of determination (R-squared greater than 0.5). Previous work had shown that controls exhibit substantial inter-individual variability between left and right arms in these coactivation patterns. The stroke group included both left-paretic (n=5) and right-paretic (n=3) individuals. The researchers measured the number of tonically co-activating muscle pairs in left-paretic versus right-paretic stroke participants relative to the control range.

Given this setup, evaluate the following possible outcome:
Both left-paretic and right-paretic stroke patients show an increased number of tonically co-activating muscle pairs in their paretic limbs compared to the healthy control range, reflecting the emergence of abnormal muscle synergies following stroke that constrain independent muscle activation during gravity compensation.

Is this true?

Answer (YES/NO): NO